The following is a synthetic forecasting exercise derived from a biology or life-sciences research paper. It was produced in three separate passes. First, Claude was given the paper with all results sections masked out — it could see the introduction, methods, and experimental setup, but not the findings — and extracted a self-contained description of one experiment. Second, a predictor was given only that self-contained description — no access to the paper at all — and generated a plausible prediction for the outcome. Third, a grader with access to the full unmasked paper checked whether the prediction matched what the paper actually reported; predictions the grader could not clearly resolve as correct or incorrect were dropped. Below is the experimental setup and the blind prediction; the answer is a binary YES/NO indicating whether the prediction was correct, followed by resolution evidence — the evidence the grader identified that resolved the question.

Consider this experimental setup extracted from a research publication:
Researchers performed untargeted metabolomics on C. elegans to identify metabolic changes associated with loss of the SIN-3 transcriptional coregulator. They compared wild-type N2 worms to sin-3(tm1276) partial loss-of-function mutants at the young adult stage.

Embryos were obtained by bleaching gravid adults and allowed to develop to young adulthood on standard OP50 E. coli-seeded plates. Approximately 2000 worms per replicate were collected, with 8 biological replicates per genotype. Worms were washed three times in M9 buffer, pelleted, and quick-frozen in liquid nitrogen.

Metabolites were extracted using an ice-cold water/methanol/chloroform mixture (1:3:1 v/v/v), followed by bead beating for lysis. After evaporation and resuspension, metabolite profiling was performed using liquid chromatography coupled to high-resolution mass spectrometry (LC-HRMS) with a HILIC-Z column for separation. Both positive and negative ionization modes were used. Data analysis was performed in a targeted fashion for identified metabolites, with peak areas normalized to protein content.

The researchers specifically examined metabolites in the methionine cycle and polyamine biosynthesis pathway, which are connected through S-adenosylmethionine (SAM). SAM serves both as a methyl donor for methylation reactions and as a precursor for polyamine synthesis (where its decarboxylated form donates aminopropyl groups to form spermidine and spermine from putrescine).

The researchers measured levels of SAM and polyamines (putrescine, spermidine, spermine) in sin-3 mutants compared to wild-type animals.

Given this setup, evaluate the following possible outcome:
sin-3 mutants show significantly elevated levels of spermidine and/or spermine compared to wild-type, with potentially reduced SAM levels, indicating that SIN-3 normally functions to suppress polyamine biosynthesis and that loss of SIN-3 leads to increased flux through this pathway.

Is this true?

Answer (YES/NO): YES